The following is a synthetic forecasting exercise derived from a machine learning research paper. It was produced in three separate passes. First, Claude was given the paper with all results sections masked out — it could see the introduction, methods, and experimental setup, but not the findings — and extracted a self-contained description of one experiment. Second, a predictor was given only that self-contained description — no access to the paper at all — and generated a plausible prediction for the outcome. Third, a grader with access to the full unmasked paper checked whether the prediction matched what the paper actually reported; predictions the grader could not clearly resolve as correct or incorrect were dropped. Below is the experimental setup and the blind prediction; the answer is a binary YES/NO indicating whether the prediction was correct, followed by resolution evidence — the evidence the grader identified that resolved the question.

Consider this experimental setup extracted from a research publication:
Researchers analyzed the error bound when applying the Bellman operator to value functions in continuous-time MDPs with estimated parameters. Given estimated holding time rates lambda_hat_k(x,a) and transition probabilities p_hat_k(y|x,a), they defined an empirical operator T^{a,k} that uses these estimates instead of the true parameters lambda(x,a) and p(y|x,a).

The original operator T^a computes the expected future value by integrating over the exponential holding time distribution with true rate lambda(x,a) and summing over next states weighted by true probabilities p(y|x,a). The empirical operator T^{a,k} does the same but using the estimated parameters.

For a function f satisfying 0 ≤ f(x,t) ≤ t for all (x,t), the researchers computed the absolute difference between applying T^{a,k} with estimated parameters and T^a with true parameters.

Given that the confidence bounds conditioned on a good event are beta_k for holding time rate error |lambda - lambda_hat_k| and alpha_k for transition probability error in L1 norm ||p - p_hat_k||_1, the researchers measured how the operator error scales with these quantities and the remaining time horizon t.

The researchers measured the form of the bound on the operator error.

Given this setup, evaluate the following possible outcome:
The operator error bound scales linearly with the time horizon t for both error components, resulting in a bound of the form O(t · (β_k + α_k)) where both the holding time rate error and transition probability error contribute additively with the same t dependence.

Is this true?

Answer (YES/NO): NO